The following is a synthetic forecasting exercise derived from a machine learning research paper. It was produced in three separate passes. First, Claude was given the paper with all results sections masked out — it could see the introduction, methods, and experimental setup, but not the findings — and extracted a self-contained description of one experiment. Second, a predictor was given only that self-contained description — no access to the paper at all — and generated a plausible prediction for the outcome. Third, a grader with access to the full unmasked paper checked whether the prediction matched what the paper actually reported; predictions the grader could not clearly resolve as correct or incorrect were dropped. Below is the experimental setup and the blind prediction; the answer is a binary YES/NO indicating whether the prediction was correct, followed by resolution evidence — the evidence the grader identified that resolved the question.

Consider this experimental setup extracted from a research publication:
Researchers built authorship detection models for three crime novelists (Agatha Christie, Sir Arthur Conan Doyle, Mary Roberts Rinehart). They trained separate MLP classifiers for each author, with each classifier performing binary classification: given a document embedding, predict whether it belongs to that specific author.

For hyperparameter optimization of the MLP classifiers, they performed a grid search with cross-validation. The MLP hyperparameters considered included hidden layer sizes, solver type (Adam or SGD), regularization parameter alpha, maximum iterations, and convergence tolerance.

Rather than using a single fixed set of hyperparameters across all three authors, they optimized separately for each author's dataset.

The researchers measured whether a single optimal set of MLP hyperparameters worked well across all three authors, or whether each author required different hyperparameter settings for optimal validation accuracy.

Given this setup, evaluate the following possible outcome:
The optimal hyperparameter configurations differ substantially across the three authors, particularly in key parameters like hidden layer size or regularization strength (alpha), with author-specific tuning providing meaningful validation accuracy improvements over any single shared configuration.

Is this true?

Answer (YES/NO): YES